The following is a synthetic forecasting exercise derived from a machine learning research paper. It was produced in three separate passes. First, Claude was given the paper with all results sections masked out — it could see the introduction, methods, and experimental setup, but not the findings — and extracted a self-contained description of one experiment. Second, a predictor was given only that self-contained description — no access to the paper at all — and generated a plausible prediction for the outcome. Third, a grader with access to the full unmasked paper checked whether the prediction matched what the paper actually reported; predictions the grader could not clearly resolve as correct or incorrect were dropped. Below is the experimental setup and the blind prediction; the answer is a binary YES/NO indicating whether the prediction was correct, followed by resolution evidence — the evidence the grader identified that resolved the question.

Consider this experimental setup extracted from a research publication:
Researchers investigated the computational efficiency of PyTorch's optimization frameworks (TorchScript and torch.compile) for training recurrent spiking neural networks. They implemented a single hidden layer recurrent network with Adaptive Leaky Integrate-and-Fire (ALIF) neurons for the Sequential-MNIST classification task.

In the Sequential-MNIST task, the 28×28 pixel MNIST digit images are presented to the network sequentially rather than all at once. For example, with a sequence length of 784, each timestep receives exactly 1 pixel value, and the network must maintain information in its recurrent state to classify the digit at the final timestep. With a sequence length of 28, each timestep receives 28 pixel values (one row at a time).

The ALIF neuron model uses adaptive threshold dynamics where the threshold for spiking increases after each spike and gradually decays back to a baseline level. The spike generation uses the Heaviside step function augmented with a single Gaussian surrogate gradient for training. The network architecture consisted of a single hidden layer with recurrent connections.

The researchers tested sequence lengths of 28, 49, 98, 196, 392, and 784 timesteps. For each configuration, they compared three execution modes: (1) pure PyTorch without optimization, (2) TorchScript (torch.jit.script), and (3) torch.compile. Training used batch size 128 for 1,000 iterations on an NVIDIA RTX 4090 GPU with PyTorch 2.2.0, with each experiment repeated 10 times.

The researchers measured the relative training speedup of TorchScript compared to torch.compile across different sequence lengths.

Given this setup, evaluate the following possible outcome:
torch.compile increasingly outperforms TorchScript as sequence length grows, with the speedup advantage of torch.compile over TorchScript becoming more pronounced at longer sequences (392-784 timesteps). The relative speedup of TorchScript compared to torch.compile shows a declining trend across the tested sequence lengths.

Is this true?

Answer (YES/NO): NO